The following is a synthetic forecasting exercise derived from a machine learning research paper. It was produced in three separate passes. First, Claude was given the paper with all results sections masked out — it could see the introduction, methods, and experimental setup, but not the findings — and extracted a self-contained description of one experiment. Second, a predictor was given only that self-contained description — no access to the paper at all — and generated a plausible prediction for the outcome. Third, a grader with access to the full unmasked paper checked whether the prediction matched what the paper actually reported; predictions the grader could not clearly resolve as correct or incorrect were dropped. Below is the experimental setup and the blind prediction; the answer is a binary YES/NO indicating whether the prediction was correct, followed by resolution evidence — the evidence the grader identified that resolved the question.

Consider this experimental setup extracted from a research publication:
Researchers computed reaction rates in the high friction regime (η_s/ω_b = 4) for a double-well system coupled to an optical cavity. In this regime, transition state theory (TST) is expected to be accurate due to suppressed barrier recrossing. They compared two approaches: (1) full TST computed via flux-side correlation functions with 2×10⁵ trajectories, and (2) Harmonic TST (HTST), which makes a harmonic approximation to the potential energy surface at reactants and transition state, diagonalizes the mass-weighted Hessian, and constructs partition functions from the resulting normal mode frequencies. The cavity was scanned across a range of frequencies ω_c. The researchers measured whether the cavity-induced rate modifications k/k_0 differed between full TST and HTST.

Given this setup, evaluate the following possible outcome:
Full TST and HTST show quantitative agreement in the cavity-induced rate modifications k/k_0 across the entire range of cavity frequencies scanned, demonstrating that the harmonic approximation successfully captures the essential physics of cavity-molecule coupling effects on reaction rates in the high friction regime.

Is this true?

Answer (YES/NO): YES